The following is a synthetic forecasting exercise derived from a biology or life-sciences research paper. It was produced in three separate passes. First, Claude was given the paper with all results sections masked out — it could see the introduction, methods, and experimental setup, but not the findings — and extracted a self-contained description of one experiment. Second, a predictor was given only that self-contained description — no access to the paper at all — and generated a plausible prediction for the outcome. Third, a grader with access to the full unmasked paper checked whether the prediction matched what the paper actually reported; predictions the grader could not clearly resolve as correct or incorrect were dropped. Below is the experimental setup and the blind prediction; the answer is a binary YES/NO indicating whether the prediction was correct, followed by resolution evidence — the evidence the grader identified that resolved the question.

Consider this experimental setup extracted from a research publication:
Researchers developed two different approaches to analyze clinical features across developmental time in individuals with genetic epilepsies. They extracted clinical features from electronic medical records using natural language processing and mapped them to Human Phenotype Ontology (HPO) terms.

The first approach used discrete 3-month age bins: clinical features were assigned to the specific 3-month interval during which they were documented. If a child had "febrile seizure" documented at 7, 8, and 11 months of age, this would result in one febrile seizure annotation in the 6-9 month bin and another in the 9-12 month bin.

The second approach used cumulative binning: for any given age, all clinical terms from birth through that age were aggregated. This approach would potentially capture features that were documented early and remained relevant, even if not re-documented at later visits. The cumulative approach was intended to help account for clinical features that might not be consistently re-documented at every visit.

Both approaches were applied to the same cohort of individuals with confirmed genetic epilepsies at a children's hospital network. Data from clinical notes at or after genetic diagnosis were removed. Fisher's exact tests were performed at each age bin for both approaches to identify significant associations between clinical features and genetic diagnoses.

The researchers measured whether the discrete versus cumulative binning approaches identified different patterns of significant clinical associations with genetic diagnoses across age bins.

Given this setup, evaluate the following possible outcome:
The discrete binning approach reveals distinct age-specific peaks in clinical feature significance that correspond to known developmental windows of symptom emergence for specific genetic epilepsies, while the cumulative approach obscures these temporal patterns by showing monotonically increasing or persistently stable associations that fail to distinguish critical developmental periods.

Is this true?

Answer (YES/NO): NO